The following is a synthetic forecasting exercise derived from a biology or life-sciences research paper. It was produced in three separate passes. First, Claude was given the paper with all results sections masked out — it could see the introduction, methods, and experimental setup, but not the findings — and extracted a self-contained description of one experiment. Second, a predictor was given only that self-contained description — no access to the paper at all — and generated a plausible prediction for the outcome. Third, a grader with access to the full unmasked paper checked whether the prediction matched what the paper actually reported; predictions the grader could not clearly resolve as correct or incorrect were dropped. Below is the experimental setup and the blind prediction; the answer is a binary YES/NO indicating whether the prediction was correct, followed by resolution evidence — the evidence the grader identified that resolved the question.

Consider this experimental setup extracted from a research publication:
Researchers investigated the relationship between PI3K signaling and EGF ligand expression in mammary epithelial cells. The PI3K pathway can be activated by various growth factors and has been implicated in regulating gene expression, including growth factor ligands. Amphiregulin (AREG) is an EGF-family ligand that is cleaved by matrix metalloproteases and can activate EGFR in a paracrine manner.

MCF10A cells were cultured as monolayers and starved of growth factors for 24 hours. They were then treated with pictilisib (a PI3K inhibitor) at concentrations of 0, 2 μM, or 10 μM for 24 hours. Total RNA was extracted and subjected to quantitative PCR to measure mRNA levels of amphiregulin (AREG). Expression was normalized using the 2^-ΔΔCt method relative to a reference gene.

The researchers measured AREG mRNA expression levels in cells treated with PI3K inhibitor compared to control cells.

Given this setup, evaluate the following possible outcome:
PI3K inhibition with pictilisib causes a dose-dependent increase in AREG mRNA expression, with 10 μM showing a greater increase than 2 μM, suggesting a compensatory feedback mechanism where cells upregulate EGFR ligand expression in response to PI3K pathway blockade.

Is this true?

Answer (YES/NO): NO